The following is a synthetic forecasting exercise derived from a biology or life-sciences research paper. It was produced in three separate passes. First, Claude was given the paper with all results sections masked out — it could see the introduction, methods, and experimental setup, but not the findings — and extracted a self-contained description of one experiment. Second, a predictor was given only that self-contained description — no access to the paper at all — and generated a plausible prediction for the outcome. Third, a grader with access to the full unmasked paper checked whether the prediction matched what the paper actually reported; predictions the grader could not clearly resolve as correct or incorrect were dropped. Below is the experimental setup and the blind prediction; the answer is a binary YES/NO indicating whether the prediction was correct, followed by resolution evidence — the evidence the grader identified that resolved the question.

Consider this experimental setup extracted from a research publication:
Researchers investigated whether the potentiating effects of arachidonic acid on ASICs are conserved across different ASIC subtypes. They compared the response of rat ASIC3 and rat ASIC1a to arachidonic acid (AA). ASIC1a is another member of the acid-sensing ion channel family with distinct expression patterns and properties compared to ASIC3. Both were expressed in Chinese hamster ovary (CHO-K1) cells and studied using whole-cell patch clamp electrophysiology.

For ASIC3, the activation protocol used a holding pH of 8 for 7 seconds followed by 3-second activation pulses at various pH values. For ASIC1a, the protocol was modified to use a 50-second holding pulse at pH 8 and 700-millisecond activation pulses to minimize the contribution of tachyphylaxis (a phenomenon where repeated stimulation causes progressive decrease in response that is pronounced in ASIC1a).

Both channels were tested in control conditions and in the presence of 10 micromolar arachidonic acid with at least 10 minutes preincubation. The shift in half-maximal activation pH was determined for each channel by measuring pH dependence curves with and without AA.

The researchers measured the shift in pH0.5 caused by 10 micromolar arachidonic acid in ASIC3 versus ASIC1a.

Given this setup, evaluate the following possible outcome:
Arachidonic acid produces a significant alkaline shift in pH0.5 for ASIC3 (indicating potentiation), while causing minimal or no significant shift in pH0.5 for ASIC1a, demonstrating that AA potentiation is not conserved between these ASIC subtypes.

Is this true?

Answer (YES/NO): NO